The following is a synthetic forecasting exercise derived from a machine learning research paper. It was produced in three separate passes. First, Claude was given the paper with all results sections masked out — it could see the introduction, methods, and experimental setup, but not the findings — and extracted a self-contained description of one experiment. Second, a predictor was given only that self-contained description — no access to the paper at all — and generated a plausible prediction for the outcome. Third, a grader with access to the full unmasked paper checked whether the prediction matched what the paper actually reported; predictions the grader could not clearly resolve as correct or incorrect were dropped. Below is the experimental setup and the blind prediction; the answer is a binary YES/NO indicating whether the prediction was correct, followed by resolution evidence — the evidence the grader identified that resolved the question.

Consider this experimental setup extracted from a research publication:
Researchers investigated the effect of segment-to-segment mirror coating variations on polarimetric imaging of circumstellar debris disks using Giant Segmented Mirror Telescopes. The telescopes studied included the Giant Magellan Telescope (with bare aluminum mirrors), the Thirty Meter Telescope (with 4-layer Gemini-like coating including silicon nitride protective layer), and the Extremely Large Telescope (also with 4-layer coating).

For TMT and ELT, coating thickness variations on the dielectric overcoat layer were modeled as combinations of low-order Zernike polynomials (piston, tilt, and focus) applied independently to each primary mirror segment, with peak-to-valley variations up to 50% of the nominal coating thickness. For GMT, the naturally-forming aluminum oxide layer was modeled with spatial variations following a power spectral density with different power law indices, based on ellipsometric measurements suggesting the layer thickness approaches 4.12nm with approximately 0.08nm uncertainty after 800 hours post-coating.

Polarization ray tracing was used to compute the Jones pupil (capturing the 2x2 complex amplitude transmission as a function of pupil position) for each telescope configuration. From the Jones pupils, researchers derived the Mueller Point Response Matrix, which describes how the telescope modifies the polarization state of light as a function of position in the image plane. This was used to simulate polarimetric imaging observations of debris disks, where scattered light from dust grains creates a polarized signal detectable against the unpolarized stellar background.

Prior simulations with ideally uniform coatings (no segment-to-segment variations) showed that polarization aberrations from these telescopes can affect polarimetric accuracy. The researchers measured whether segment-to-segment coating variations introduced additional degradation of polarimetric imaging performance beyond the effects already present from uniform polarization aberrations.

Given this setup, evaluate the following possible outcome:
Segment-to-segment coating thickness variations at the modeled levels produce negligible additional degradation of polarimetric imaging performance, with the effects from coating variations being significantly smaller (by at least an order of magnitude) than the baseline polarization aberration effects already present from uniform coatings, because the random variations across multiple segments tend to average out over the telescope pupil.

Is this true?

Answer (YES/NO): YES